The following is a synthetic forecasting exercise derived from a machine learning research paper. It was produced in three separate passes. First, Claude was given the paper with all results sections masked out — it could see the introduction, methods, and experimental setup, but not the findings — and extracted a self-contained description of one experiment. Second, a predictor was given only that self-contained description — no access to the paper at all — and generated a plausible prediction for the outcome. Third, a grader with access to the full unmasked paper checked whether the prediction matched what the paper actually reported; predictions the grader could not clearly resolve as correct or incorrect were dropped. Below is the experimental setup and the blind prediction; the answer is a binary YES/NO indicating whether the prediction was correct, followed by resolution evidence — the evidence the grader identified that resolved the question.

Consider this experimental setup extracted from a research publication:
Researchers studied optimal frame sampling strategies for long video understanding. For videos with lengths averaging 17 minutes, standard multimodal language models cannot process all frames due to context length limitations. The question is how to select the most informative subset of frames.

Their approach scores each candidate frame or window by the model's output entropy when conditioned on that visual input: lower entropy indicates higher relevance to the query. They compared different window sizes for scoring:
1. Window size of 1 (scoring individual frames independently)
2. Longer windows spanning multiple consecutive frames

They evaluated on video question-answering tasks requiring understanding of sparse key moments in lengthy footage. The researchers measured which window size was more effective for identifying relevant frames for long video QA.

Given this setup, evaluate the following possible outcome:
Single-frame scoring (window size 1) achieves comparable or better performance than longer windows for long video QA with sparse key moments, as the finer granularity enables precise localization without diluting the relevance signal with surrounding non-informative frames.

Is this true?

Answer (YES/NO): YES